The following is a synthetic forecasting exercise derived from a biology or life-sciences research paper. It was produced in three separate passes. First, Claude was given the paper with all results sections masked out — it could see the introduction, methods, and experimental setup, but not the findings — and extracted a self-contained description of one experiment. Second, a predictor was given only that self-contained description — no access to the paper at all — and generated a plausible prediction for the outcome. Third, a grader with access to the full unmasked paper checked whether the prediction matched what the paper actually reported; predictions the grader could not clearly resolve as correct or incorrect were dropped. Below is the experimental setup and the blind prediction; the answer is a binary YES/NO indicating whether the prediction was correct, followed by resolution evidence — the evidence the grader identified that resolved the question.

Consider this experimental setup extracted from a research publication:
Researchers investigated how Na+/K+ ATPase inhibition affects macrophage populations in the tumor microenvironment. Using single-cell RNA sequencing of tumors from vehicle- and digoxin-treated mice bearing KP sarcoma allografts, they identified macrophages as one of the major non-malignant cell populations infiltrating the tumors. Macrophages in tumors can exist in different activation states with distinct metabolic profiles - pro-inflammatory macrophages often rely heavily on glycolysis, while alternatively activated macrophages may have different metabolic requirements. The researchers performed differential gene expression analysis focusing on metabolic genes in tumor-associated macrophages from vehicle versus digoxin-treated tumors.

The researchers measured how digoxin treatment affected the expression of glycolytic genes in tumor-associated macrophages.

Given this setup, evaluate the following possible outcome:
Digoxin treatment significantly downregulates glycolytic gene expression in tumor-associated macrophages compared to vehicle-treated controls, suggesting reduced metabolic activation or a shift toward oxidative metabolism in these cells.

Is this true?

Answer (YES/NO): NO